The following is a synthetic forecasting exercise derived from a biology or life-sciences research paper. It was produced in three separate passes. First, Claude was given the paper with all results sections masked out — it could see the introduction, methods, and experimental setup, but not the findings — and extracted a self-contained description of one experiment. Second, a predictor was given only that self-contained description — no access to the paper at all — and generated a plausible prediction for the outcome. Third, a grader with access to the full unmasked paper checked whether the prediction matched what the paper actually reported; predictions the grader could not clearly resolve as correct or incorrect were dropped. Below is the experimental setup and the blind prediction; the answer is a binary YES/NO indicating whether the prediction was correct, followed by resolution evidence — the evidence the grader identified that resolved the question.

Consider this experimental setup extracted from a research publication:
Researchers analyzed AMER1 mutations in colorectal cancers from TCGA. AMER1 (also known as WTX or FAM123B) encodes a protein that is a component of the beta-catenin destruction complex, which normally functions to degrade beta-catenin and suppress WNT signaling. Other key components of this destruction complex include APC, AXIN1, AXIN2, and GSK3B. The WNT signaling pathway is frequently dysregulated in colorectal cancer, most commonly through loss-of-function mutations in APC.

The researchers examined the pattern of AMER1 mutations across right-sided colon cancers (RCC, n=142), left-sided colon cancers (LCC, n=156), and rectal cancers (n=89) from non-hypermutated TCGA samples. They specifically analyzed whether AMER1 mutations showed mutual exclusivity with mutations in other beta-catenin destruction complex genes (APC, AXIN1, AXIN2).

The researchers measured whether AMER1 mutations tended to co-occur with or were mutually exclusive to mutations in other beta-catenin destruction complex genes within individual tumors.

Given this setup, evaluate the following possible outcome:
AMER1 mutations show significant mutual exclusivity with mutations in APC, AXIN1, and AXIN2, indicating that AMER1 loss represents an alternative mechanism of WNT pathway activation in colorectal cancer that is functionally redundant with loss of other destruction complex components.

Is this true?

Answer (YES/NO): YES